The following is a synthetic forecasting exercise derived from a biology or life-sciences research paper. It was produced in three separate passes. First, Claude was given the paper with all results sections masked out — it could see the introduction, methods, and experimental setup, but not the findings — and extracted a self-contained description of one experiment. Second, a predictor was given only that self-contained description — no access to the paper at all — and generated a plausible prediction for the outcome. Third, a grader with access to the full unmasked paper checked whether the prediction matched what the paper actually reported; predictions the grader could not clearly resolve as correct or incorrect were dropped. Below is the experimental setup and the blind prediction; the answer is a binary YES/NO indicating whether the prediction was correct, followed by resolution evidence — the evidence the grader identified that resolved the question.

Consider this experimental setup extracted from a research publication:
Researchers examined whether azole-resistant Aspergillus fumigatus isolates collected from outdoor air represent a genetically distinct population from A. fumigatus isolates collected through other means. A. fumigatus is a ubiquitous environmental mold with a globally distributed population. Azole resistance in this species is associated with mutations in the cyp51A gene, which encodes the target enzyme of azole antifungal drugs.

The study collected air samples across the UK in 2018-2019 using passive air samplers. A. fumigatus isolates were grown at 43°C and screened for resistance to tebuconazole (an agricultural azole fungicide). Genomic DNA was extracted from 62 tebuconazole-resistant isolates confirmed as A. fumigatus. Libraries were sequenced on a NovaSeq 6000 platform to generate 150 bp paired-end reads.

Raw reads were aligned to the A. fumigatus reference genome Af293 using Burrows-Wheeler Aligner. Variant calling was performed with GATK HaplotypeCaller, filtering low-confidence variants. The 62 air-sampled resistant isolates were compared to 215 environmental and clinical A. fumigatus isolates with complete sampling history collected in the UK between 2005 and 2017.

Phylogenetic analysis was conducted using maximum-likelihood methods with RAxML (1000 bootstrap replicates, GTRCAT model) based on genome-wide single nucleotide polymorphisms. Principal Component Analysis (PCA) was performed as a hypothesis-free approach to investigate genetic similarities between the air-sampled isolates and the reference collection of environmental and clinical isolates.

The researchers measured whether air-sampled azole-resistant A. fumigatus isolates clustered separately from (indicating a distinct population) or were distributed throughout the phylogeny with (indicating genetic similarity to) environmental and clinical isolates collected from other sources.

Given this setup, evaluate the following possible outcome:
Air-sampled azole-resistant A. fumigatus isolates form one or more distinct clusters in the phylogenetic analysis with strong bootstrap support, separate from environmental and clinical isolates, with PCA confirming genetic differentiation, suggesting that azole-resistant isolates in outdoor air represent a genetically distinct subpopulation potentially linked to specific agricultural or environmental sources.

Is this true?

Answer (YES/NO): NO